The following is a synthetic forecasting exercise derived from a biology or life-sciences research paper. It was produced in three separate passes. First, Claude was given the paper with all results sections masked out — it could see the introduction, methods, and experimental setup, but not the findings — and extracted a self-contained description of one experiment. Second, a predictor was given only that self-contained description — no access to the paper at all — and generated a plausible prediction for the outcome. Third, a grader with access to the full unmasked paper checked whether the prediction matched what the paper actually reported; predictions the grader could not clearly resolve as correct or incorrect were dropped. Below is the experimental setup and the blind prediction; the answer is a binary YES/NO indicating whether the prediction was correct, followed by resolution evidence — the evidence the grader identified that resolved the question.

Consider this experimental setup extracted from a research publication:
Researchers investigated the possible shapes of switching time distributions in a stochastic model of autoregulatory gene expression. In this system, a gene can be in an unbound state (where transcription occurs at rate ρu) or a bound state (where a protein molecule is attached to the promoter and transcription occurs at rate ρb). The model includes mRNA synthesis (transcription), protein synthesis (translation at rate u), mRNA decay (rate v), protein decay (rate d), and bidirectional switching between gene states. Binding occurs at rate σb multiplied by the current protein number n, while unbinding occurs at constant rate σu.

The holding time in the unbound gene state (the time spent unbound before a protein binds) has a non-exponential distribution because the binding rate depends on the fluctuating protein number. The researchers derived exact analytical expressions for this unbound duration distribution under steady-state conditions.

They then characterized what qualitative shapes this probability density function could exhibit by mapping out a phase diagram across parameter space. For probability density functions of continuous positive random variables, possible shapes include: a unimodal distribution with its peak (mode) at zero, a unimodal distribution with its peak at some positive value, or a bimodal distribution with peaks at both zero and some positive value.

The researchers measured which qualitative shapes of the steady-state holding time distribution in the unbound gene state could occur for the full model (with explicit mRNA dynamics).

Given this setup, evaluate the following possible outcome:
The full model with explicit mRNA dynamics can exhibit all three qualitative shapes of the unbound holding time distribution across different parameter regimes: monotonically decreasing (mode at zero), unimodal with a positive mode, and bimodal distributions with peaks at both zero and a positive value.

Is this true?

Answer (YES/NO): YES